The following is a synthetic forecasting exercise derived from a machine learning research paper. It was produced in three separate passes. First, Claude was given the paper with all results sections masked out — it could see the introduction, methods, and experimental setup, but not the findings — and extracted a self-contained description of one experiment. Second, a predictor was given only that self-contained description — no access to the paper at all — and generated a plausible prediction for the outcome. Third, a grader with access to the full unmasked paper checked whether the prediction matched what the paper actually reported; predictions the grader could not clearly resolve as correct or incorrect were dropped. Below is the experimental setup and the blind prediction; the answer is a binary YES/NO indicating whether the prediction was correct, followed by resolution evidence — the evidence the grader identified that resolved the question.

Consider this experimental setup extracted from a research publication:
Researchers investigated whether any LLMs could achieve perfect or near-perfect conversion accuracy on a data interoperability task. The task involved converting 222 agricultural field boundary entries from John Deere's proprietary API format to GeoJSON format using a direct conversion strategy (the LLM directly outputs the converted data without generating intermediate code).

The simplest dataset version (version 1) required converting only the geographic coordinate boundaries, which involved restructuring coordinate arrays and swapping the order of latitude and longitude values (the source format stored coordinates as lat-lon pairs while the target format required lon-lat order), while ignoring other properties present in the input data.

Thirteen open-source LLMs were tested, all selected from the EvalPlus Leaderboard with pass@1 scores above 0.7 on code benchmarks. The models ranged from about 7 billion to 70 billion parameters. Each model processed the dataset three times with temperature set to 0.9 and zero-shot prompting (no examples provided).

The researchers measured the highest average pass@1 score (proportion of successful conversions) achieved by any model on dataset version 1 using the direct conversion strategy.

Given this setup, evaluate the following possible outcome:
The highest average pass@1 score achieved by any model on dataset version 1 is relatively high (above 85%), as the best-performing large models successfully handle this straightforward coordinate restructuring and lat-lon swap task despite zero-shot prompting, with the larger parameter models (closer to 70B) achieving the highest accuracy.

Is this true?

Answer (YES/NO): NO